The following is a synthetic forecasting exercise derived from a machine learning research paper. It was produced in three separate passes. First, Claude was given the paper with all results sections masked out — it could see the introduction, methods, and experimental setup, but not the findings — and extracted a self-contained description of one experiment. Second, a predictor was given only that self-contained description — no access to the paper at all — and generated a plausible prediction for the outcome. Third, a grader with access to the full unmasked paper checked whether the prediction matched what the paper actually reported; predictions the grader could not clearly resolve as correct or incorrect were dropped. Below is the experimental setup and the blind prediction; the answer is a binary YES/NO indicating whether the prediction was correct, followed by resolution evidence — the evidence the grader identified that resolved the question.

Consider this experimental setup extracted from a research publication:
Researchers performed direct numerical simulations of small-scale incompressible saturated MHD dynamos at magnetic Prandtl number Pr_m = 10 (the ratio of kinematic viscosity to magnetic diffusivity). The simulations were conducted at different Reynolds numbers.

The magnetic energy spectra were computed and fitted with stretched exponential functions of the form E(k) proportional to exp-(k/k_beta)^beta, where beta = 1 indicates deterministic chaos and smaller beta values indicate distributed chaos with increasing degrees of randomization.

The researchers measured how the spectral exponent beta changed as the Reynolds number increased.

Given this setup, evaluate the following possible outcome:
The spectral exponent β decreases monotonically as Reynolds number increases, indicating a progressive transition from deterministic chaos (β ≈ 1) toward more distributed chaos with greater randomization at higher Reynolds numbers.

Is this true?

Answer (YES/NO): YES